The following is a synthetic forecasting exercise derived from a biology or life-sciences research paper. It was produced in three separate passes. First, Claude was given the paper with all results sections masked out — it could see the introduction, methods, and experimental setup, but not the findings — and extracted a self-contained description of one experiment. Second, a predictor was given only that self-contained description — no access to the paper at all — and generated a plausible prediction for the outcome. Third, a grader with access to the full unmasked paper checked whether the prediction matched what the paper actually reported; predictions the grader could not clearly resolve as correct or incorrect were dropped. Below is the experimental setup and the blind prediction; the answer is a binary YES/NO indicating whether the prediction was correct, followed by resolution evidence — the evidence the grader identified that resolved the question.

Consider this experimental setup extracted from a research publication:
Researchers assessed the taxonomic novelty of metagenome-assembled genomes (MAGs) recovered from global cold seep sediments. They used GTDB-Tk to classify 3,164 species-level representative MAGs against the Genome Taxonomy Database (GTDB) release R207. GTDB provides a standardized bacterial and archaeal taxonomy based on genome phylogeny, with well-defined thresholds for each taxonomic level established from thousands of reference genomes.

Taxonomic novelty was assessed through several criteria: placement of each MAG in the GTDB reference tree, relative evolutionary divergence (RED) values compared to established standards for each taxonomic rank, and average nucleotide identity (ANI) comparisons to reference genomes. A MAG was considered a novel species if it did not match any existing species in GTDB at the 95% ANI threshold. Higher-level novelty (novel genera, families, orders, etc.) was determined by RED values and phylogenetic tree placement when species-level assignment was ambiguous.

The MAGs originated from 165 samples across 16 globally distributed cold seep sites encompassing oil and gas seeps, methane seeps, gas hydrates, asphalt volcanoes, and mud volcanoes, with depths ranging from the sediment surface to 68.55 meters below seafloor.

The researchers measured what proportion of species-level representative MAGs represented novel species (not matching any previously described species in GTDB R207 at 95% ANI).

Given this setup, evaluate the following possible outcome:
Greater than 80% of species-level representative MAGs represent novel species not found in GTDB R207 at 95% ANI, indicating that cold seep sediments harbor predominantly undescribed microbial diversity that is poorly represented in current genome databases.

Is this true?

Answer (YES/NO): YES